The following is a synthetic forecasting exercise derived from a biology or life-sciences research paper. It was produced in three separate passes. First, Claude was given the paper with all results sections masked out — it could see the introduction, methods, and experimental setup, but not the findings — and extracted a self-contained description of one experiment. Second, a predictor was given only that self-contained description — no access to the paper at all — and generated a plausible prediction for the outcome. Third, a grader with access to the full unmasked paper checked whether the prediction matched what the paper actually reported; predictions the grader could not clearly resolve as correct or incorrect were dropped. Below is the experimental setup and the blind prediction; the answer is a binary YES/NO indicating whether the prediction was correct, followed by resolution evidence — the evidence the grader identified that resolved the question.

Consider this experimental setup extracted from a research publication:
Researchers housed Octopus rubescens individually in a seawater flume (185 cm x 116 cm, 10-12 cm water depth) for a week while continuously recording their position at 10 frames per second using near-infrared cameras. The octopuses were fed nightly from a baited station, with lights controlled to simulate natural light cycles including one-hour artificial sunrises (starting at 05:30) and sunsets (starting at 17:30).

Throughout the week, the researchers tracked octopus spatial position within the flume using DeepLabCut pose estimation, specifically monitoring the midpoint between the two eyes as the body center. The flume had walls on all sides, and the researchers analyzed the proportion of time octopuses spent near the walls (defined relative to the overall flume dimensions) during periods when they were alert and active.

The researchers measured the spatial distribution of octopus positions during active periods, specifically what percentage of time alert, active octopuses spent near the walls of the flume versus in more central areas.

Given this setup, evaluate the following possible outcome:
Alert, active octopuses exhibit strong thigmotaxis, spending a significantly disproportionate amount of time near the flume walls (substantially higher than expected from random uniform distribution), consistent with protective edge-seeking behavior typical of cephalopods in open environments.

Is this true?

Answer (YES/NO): YES